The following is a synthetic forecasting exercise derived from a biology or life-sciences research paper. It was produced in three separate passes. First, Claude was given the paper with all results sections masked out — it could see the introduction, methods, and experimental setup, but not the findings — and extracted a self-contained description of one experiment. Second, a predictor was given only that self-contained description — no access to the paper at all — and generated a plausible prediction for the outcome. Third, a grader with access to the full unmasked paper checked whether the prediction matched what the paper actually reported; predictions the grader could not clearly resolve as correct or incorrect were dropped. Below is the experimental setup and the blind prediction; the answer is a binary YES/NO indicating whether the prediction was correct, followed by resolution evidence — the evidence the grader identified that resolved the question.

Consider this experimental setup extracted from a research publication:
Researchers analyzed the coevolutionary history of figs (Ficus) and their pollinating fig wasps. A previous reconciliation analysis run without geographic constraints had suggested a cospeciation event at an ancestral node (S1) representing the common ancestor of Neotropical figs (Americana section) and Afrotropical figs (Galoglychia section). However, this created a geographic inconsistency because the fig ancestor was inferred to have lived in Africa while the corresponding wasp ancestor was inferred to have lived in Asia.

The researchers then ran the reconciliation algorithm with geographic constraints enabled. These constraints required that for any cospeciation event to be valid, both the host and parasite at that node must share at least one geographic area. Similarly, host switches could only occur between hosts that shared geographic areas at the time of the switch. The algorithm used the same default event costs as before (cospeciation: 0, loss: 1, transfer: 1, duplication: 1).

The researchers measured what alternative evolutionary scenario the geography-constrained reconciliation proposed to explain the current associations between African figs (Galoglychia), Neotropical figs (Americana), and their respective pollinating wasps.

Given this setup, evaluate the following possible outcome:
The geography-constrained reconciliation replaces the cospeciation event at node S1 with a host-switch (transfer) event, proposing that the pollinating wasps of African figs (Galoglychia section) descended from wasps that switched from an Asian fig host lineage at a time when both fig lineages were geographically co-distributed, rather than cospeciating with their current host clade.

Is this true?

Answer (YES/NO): NO